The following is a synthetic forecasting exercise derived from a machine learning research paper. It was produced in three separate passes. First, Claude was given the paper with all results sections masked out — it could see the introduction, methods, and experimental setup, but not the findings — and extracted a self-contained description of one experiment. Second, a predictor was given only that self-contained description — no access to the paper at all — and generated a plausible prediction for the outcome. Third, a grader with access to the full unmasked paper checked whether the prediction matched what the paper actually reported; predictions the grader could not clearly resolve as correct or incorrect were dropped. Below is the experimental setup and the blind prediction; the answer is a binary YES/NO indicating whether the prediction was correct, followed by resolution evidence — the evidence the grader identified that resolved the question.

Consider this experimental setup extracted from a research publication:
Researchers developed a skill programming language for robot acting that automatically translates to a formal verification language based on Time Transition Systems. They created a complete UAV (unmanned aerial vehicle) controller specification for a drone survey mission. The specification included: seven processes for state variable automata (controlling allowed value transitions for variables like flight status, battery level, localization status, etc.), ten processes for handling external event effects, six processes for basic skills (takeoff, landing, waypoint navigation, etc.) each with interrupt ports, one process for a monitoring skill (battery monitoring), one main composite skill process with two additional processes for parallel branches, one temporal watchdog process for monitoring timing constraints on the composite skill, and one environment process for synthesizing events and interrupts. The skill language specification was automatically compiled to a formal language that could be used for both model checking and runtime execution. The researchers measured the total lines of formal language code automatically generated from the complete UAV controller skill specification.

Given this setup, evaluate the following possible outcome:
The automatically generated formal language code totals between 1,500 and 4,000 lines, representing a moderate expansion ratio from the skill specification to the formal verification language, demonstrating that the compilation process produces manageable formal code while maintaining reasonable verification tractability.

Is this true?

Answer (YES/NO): NO